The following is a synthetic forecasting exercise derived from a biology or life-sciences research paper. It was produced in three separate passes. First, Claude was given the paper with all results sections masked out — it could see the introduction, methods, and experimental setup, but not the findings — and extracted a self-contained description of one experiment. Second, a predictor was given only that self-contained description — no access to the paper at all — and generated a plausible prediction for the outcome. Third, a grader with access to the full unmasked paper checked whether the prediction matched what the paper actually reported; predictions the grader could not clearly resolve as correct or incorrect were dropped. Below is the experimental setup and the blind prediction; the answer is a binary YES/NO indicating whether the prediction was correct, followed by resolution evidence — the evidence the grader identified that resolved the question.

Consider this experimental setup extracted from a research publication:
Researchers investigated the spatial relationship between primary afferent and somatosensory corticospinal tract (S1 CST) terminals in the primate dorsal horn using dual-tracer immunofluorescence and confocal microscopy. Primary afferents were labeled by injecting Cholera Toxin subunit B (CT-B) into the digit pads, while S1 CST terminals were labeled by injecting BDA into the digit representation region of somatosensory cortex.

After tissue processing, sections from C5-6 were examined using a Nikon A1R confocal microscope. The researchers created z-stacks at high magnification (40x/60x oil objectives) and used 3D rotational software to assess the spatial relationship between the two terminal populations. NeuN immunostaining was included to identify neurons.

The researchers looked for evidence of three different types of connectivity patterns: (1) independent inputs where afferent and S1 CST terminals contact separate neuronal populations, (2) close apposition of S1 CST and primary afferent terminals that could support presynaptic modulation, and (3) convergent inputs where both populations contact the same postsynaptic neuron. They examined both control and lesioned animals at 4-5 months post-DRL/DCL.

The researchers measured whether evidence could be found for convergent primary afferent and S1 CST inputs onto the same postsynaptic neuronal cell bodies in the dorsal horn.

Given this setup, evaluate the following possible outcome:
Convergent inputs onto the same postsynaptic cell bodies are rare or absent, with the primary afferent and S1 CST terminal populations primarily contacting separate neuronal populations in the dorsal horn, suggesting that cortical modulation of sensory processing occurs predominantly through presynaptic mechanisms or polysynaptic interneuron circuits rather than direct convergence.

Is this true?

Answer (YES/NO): NO